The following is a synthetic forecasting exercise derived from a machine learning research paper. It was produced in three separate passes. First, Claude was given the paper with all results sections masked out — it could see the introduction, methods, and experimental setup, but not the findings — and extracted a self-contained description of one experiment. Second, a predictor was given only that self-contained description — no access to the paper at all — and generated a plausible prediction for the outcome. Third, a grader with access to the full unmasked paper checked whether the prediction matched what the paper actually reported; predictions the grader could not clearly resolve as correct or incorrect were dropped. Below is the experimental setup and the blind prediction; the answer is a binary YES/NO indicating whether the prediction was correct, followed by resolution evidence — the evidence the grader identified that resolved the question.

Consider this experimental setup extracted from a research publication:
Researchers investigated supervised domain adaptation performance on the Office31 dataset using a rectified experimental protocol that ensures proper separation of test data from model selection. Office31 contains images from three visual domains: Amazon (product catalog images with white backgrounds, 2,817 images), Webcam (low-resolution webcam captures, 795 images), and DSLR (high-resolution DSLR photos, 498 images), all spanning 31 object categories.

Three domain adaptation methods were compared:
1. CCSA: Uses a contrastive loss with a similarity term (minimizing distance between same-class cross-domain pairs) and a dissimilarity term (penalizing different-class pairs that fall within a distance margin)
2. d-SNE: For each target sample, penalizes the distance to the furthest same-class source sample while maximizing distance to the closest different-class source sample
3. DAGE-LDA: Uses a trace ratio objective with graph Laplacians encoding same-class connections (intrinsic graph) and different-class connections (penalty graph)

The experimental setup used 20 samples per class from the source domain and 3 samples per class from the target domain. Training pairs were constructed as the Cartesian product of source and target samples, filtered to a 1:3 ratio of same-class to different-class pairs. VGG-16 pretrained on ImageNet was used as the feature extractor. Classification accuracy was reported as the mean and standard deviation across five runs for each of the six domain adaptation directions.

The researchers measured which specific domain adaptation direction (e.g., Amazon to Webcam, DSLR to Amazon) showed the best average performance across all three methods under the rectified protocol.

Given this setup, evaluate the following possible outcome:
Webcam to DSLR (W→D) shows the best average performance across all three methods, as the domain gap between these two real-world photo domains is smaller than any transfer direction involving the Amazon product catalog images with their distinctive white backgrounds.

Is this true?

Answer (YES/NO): YES